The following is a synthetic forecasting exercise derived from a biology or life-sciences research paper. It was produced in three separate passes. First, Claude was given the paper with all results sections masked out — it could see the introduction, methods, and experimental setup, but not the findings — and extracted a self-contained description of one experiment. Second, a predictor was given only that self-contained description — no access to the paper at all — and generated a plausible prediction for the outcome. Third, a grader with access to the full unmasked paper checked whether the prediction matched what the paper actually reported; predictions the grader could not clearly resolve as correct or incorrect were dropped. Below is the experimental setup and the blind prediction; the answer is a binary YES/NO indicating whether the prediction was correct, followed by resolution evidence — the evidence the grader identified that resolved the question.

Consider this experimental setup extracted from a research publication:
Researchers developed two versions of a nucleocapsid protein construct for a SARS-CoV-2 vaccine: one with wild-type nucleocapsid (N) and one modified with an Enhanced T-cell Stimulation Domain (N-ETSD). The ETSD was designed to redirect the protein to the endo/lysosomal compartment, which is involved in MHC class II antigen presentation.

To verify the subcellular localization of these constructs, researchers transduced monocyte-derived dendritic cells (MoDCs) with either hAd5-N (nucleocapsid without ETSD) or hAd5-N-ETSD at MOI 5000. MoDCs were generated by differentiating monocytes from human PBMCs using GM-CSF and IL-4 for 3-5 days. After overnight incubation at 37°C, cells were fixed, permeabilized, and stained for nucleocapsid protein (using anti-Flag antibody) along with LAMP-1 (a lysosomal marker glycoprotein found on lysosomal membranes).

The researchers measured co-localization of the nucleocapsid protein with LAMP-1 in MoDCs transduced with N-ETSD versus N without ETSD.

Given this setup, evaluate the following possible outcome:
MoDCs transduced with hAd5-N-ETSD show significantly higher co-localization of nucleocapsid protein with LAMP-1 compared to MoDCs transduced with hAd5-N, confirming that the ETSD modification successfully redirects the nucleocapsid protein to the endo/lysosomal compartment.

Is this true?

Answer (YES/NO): YES